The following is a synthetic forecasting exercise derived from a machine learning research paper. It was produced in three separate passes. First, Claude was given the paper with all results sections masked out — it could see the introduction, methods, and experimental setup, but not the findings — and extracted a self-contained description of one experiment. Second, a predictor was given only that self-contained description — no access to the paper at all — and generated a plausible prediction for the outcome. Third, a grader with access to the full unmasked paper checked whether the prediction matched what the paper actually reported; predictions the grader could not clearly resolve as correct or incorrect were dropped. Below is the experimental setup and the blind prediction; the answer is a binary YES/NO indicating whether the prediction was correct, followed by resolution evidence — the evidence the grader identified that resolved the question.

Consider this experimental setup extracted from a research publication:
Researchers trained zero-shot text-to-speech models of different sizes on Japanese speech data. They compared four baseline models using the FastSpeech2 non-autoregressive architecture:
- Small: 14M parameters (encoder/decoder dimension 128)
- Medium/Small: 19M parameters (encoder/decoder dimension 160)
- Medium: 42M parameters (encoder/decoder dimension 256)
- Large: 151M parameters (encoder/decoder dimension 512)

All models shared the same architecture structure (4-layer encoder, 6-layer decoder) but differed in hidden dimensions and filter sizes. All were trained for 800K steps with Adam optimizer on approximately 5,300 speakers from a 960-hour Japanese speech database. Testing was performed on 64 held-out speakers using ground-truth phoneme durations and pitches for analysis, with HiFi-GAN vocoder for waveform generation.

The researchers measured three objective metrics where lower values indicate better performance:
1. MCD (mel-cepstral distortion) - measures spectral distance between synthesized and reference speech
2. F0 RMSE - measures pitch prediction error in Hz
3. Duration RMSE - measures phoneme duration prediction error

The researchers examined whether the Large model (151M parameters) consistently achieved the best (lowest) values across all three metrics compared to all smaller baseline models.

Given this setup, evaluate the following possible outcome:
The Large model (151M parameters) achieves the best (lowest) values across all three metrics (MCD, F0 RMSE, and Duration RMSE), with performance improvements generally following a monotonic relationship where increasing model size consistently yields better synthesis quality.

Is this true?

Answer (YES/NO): YES